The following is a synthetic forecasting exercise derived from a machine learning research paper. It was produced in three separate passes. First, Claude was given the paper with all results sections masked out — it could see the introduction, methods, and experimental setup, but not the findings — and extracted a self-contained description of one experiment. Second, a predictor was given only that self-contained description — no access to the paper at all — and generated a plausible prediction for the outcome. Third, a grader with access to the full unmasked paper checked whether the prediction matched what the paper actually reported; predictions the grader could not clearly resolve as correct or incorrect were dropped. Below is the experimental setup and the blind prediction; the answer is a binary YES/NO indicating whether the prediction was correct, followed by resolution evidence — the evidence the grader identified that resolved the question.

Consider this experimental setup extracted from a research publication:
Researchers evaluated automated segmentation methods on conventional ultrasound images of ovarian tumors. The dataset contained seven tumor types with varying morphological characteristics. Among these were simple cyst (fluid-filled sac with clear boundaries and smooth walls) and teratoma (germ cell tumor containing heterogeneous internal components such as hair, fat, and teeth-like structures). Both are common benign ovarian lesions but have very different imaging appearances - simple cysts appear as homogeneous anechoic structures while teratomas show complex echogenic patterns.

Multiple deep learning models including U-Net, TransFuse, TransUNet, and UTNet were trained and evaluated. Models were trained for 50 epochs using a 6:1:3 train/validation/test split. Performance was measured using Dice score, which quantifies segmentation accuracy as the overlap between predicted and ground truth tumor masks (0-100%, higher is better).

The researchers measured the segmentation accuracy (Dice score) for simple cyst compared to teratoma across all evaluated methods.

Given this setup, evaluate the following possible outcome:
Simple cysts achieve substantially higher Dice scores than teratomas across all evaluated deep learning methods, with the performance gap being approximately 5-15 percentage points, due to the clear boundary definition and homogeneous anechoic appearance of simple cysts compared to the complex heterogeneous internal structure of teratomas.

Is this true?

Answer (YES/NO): NO